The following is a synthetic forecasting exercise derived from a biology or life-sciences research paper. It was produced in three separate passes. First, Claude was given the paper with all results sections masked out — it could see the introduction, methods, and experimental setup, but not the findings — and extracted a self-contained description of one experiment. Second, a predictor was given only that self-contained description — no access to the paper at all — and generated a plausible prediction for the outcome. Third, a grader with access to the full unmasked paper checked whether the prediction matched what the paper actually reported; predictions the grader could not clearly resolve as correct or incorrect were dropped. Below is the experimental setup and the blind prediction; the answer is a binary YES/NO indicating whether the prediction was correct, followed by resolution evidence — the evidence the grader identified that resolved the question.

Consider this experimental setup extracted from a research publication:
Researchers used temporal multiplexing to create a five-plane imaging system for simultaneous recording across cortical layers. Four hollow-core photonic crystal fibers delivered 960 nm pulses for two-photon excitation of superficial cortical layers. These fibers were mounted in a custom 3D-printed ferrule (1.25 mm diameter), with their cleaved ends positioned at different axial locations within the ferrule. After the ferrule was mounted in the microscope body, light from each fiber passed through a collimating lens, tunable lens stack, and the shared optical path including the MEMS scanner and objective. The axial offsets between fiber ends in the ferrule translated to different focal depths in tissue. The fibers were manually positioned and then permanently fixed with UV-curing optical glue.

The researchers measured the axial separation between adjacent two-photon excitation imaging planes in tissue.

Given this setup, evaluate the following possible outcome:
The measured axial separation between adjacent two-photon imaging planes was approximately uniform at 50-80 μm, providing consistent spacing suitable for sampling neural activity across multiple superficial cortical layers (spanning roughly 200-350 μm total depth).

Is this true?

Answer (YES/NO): YES